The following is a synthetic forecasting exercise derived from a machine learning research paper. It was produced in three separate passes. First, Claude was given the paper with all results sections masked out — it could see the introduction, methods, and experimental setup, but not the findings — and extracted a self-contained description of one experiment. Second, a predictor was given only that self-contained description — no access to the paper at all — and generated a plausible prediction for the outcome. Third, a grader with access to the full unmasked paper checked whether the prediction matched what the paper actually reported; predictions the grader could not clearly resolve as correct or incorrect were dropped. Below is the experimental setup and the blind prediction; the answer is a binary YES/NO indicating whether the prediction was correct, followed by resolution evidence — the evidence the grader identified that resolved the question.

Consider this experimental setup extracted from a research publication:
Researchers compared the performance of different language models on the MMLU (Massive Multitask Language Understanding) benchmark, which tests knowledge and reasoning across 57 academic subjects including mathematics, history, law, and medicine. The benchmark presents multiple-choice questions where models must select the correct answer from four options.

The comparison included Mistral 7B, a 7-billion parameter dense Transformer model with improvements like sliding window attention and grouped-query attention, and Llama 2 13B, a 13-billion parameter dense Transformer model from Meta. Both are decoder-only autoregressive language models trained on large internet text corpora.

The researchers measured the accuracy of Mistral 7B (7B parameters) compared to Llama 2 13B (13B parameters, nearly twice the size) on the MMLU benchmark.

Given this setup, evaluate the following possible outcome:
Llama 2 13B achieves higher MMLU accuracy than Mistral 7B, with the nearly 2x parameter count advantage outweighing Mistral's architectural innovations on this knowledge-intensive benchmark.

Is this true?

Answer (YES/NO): NO